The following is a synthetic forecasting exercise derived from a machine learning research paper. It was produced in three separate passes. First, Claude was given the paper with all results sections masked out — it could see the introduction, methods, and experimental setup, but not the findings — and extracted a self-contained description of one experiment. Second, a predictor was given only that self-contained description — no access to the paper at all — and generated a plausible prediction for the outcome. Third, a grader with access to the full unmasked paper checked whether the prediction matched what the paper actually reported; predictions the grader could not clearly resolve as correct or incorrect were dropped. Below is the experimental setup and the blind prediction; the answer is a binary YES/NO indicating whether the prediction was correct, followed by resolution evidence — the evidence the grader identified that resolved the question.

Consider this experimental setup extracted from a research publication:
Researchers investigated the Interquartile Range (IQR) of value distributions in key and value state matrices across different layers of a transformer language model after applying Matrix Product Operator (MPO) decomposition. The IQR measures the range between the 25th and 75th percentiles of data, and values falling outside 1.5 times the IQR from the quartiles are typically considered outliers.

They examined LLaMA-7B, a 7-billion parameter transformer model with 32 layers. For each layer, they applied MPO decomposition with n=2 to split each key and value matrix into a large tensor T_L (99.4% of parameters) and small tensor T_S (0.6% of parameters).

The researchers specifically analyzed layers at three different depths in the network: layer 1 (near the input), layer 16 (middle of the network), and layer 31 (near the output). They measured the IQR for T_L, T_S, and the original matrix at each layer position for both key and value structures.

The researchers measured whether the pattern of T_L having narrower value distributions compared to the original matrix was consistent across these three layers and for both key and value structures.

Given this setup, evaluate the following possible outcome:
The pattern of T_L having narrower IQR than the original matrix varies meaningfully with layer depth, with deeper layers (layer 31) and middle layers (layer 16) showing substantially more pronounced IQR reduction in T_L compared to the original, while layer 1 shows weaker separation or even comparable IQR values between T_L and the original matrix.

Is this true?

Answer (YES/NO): NO